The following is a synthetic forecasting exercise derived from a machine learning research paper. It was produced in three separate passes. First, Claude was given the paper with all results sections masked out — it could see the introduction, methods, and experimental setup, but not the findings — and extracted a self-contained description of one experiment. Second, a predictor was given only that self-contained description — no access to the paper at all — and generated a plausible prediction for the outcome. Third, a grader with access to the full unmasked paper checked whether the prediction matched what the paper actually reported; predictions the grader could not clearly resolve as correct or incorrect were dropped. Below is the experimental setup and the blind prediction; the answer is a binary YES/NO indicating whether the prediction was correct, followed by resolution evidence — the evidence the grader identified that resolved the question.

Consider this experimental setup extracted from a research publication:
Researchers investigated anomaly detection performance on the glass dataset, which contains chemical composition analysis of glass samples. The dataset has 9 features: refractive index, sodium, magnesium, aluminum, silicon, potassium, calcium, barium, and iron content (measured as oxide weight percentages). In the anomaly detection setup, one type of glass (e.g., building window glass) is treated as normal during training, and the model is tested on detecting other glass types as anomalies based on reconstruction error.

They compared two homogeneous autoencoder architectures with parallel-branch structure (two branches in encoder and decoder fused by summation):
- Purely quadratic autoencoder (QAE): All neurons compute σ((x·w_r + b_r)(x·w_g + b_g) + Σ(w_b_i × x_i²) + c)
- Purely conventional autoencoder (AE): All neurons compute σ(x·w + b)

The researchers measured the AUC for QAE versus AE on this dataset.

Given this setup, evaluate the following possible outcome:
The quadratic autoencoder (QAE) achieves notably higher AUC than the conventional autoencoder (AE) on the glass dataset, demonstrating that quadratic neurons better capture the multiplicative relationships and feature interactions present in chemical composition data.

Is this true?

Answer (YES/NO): NO